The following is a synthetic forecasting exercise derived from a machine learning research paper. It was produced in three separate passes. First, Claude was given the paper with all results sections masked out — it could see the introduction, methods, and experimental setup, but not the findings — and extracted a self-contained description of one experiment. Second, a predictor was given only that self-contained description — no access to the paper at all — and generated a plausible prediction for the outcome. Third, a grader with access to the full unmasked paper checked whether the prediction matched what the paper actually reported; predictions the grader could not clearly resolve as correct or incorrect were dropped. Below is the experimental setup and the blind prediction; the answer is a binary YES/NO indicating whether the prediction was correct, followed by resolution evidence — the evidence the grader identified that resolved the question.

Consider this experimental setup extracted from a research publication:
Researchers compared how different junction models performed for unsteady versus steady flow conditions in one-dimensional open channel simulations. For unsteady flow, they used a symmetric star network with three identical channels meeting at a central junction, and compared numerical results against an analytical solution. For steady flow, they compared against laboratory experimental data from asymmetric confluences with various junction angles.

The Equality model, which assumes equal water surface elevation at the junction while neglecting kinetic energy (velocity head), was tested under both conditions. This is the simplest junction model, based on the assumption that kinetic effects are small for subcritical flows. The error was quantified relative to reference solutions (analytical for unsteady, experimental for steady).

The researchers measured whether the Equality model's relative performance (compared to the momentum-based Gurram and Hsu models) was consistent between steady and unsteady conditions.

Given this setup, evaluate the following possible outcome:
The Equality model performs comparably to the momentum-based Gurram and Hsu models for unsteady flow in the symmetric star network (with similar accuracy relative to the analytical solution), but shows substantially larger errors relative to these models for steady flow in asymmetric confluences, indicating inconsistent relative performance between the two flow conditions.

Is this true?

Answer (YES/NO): NO